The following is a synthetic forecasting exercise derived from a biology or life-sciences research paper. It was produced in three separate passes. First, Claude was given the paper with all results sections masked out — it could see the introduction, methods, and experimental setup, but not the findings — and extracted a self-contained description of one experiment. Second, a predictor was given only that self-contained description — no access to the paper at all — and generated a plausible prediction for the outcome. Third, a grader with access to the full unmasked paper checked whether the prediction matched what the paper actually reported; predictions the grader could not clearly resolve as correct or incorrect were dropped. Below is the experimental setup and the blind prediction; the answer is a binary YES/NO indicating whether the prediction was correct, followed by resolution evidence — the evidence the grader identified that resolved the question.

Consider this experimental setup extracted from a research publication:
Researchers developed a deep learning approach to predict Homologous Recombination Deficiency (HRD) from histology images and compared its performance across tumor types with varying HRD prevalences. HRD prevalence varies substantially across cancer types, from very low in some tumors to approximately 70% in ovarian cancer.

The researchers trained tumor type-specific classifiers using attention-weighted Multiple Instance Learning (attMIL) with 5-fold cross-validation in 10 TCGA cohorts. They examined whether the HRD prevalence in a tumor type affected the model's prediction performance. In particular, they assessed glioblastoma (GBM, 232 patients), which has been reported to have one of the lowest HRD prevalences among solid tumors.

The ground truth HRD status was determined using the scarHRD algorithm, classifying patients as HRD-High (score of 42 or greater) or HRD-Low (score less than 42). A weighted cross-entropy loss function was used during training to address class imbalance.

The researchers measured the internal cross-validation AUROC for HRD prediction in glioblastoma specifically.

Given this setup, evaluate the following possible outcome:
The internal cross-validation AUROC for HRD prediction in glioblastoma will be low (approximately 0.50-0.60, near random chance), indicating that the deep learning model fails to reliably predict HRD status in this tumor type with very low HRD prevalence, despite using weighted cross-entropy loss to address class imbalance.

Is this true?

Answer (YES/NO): YES